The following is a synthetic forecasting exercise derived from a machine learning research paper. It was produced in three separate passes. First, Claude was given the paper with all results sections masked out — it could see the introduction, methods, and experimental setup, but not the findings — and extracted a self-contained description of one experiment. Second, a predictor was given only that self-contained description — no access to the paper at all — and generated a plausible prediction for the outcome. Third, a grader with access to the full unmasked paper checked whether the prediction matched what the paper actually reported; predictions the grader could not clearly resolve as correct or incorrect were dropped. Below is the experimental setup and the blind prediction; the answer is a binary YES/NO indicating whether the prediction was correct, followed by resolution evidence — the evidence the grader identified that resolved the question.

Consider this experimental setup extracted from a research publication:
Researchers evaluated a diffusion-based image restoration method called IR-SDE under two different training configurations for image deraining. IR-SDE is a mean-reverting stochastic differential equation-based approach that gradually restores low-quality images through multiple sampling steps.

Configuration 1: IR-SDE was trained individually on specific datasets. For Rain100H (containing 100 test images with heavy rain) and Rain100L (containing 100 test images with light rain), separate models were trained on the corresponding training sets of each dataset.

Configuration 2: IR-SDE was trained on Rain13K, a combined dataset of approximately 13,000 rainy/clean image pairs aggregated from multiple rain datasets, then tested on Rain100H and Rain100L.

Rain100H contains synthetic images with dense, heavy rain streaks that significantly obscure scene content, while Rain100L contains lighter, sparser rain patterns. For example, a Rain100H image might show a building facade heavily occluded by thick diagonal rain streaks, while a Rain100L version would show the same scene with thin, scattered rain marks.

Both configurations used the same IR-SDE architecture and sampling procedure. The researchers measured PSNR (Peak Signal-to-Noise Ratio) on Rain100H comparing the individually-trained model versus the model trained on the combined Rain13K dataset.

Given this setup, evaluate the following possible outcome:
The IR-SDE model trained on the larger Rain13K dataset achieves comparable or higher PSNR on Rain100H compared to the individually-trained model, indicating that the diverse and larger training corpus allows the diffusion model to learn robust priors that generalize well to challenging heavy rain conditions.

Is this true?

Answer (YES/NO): NO